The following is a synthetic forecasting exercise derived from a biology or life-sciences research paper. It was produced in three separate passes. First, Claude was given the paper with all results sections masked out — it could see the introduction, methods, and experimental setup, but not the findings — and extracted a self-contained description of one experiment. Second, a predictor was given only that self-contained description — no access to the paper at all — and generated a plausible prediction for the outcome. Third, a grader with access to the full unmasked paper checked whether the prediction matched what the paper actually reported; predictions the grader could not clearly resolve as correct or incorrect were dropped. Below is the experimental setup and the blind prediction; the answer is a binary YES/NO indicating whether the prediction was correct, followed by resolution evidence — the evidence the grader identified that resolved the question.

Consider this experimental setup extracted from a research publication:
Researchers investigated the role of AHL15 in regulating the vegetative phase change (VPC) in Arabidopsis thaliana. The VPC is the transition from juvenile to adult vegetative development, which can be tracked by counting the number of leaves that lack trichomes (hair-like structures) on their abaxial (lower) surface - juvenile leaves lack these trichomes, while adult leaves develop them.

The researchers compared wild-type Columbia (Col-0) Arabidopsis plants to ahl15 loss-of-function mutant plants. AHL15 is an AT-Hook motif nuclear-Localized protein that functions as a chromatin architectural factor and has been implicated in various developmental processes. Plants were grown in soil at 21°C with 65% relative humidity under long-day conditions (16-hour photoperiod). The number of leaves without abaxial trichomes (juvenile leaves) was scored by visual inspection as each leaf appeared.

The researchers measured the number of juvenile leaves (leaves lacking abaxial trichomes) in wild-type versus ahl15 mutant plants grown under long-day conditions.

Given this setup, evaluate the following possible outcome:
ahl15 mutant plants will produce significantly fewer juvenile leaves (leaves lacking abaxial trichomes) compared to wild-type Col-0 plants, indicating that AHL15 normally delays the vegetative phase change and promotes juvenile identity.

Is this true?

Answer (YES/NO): YES